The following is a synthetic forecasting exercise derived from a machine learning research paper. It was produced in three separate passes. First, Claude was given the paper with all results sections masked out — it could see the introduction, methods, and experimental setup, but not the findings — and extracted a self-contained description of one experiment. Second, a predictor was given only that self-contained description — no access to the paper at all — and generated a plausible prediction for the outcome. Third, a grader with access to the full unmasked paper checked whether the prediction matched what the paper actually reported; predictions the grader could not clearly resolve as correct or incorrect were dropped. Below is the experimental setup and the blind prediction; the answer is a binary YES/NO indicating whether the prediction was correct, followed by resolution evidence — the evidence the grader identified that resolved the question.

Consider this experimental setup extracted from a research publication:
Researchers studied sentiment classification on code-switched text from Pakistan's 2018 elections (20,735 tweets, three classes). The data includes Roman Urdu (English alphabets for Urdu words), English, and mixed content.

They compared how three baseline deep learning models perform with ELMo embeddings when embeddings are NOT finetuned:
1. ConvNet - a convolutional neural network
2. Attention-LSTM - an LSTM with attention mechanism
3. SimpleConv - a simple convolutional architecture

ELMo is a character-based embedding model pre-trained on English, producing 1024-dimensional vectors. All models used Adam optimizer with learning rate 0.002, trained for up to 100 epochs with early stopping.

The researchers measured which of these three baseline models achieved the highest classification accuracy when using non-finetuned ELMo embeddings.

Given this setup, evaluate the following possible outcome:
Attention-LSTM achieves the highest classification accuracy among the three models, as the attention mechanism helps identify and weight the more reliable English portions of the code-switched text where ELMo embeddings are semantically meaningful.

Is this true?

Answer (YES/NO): YES